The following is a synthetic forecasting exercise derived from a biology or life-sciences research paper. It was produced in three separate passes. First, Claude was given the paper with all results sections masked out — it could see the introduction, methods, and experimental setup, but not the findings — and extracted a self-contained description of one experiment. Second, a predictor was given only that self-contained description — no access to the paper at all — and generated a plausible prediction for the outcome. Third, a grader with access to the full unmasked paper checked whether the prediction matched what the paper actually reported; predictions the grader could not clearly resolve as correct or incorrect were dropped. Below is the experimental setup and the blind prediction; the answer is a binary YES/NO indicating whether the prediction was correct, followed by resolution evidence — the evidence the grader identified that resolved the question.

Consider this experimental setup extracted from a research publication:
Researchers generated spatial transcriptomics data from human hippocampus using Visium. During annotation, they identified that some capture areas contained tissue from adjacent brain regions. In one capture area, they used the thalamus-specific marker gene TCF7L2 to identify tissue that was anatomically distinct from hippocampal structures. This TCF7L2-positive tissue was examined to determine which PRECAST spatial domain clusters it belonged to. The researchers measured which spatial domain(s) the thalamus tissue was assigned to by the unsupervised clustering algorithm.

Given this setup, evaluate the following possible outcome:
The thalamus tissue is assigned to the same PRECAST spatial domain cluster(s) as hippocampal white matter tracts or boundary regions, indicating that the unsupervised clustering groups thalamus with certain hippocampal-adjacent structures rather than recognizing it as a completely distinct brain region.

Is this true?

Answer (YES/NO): NO